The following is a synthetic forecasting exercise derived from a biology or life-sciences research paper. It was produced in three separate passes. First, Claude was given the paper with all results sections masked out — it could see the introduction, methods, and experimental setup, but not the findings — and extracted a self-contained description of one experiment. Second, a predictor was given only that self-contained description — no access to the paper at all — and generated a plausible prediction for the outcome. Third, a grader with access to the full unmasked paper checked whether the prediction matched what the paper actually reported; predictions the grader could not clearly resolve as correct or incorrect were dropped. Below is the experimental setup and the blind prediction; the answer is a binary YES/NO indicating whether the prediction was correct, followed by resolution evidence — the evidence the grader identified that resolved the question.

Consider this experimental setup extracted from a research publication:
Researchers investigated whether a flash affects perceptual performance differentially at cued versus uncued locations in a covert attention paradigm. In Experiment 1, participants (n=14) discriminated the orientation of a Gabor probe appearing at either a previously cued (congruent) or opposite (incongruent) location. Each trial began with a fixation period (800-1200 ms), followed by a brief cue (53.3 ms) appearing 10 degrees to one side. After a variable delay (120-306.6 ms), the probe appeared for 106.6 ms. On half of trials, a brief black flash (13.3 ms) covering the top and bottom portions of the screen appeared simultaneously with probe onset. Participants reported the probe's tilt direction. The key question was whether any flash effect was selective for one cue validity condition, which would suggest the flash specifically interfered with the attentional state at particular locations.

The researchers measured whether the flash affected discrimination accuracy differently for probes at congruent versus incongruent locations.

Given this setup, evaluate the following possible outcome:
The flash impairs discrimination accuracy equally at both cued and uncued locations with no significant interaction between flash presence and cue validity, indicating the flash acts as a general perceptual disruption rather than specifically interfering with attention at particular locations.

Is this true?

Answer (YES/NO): NO